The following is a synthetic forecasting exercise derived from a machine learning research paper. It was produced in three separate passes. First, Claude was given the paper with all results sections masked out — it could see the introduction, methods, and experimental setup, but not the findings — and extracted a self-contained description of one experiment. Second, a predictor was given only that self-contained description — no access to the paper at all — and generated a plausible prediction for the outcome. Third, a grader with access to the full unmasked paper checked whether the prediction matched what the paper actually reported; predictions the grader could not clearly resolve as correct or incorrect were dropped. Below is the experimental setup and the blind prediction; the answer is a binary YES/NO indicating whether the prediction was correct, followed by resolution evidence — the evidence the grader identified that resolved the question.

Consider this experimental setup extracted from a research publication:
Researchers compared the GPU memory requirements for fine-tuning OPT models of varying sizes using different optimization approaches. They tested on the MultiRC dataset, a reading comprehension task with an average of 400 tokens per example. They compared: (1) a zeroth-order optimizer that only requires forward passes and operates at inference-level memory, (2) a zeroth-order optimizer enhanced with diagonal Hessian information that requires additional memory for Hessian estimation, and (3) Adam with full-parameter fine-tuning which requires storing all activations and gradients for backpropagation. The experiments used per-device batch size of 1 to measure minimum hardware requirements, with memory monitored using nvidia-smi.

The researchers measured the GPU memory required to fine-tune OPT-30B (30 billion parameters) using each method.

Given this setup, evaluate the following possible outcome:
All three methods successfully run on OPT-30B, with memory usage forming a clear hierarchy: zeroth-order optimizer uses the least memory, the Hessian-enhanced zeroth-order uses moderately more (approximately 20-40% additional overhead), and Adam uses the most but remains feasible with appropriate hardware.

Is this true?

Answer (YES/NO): NO